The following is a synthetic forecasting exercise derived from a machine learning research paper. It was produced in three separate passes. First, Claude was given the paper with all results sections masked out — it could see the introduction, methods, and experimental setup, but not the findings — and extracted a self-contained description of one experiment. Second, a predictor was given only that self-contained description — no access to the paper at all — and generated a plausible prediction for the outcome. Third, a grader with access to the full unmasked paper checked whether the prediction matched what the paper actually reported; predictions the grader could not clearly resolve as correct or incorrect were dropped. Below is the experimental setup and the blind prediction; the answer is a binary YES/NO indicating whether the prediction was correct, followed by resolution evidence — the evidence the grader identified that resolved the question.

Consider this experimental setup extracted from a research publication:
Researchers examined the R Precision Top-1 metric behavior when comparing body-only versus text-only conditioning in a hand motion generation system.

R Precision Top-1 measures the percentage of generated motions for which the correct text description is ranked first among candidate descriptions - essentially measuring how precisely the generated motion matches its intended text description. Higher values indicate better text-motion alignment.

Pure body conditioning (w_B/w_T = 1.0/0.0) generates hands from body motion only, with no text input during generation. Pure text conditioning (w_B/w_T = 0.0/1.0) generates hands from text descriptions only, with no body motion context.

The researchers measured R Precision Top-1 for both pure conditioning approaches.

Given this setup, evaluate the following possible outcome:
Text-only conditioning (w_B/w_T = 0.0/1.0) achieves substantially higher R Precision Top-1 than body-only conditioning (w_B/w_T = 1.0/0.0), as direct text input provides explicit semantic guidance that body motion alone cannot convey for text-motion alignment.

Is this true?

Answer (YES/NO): NO